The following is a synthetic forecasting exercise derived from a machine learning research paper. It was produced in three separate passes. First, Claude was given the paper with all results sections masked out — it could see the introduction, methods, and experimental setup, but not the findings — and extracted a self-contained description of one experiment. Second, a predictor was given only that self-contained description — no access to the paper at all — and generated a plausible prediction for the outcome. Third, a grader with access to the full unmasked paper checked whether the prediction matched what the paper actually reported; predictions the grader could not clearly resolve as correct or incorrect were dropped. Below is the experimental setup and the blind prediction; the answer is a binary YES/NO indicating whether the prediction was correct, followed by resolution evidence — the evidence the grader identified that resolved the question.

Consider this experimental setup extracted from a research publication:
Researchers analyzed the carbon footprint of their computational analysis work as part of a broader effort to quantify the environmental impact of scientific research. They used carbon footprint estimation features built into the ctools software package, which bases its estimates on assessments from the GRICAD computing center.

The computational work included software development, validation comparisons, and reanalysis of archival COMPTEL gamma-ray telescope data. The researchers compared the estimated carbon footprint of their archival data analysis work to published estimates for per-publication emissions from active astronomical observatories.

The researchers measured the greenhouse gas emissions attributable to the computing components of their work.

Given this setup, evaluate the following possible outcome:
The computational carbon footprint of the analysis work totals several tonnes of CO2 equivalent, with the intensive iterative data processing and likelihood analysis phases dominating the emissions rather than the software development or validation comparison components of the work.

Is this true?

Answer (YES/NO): NO